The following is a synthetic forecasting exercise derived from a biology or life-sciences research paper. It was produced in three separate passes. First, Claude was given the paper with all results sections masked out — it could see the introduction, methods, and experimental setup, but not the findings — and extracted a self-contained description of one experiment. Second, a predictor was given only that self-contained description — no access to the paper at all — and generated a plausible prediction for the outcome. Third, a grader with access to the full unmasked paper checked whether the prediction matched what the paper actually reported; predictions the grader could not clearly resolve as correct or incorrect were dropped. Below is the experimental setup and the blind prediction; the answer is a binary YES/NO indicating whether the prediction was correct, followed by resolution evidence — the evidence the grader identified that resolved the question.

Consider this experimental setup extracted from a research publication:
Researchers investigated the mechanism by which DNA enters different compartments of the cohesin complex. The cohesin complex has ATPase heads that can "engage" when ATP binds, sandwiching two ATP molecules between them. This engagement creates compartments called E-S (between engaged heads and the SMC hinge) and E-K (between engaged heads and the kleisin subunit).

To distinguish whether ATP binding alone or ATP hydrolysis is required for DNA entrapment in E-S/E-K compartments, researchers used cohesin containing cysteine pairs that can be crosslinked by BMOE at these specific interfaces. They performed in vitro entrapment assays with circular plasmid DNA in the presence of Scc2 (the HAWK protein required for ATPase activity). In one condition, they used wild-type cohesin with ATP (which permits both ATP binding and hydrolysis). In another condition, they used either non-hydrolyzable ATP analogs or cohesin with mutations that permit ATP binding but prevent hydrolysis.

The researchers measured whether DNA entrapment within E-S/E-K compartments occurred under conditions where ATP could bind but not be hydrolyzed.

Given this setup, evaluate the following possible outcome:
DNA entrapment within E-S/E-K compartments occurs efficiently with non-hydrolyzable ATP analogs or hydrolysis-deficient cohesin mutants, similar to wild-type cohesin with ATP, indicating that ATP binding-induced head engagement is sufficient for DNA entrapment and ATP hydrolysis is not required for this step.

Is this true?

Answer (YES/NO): YES